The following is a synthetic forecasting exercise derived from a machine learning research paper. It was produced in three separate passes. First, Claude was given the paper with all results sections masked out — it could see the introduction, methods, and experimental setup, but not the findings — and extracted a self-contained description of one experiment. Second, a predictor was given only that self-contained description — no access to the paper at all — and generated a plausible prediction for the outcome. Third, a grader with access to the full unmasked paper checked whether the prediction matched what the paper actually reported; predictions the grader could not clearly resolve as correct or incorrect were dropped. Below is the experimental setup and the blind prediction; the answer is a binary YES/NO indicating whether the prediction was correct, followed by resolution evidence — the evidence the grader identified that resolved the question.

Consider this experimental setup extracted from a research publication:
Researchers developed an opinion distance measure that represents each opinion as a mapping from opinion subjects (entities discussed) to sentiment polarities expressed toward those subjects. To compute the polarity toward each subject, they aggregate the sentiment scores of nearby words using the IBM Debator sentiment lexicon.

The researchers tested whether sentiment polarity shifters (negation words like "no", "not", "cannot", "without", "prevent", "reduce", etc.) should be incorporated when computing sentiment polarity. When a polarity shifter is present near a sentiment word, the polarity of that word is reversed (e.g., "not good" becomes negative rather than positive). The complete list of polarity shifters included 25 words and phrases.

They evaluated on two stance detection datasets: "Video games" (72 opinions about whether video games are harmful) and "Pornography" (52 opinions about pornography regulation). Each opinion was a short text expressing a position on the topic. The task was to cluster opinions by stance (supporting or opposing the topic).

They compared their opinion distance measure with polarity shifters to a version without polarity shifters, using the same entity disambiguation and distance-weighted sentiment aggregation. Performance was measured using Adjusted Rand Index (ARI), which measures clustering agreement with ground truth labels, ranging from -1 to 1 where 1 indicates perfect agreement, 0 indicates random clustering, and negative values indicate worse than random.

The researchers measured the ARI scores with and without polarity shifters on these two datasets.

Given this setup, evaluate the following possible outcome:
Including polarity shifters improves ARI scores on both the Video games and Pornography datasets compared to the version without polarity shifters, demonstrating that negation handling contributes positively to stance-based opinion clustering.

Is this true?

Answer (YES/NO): YES